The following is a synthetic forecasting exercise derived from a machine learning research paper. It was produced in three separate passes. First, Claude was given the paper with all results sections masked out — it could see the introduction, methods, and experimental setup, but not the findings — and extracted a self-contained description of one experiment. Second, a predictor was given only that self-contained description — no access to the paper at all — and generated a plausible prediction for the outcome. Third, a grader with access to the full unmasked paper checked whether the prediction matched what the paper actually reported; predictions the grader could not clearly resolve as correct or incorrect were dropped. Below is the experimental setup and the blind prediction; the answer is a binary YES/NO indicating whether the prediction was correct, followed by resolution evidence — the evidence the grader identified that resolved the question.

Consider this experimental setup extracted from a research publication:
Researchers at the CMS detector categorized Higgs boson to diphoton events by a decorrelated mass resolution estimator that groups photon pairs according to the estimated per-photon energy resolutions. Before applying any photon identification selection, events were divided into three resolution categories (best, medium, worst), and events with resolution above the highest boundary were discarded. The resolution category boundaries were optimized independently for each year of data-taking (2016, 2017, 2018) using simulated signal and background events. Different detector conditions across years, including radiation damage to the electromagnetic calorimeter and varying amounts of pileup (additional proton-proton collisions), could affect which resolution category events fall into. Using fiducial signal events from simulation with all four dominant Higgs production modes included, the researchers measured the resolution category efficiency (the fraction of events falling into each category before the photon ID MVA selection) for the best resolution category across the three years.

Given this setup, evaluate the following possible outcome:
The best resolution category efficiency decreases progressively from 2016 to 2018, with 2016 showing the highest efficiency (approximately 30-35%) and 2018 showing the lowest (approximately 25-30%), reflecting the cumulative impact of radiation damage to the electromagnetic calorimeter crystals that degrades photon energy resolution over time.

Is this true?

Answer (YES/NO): NO